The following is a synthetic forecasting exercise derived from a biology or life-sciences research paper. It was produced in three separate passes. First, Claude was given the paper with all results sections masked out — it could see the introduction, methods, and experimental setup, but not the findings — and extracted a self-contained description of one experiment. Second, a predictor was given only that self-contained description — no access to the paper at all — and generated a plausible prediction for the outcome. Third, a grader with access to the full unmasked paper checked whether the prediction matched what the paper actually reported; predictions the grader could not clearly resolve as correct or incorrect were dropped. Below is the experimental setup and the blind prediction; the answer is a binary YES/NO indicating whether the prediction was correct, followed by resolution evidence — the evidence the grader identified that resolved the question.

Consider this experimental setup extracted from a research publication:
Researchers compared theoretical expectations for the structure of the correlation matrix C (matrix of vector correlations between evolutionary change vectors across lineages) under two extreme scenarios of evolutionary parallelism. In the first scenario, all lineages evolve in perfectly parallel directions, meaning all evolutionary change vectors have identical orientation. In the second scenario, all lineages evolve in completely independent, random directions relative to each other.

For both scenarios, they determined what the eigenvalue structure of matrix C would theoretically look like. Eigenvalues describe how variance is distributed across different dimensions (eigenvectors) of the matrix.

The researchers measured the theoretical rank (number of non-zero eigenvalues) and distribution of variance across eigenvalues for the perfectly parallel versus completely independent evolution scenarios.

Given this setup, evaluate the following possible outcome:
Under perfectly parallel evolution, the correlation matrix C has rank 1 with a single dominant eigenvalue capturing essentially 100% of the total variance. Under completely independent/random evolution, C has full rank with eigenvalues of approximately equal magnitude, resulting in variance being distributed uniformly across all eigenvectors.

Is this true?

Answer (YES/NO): YES